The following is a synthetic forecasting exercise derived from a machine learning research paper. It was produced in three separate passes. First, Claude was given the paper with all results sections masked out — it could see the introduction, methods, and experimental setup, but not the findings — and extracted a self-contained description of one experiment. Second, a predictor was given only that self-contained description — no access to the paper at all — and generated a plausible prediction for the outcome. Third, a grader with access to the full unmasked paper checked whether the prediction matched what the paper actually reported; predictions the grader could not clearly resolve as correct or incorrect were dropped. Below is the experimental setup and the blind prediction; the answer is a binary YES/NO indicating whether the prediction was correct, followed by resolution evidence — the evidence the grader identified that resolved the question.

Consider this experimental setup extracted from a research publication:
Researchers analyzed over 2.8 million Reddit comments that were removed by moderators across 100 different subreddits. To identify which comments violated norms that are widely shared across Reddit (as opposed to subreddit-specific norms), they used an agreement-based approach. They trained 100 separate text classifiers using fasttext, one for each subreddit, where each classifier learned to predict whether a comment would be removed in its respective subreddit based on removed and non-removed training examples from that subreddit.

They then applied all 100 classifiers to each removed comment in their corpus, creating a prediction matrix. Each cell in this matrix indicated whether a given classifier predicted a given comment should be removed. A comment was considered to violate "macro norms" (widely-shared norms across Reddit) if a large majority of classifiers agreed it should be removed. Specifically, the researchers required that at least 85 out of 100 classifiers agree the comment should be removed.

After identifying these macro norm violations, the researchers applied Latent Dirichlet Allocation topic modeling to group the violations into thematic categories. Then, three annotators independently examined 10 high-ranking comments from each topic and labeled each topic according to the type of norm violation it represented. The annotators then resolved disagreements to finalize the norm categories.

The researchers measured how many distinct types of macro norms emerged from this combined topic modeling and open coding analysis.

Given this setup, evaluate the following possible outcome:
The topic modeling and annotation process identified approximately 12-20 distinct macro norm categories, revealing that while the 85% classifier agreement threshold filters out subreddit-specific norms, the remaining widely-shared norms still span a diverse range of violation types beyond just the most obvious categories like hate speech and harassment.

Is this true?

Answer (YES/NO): NO